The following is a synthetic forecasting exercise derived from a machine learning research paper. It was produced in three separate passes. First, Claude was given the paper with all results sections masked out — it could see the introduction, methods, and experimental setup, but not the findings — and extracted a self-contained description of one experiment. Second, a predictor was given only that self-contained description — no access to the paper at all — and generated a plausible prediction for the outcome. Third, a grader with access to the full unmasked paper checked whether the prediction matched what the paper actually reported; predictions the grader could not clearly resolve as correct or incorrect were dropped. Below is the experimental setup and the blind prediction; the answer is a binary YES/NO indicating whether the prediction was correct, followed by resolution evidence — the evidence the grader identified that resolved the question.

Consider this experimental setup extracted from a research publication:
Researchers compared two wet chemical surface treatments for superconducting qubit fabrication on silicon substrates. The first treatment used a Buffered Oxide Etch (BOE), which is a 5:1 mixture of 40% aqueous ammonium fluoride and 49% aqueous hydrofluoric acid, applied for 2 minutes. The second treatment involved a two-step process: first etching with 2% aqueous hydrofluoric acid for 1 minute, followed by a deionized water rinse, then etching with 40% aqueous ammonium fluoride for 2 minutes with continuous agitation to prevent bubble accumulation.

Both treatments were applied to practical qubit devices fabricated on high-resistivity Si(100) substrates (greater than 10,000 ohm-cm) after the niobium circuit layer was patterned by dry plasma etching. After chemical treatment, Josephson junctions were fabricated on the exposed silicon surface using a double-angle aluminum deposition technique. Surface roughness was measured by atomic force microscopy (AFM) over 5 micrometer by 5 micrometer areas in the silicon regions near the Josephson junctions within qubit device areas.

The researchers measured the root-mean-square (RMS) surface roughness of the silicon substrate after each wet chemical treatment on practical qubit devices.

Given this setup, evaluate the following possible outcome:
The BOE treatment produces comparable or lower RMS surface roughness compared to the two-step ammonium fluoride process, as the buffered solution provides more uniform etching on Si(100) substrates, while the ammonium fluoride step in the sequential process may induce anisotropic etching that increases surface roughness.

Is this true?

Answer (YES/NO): YES